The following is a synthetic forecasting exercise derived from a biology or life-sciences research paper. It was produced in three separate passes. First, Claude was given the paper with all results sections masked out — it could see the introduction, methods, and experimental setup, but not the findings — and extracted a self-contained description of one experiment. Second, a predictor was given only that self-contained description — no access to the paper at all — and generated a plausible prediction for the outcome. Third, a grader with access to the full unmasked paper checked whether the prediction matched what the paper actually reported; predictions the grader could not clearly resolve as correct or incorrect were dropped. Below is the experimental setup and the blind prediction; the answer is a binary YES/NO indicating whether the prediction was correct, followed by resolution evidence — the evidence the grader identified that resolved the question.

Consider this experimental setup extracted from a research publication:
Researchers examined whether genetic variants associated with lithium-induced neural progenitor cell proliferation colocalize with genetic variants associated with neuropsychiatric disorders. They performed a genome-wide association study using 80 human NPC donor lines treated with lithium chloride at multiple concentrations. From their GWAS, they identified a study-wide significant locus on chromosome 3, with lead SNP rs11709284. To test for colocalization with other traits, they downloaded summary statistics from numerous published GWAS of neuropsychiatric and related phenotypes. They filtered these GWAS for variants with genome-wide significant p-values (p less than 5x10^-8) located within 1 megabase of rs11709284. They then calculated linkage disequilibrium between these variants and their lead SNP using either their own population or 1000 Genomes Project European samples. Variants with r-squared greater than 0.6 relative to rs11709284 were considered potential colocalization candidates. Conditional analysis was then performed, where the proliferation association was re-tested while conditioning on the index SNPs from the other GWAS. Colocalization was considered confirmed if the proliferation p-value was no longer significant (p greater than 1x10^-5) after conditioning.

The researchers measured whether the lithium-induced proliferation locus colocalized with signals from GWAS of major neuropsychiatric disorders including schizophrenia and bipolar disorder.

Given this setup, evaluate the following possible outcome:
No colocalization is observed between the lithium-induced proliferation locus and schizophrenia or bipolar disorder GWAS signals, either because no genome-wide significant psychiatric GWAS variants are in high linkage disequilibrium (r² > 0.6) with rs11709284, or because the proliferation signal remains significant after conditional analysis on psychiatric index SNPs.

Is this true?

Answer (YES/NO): NO